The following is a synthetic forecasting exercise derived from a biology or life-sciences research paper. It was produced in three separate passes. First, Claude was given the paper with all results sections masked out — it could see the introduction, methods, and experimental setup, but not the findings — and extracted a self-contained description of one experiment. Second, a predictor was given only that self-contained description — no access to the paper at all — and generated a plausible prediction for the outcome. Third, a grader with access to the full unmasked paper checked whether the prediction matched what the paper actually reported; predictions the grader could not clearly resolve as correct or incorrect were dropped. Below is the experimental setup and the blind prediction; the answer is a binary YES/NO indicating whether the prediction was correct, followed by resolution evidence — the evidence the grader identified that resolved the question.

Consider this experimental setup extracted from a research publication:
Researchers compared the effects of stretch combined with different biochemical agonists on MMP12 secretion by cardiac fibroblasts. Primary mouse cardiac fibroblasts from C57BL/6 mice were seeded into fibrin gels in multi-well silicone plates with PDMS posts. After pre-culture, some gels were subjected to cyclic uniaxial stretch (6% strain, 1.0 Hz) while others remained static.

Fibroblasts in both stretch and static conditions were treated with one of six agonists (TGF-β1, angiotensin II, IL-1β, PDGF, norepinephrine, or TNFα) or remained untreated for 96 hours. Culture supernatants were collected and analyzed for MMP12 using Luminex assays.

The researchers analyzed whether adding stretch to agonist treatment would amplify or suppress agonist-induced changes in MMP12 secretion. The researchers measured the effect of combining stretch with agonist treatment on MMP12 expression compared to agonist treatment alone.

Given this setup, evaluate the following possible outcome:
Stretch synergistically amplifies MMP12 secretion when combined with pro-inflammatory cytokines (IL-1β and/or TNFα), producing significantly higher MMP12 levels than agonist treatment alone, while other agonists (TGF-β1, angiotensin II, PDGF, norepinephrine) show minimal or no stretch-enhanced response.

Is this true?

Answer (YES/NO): NO